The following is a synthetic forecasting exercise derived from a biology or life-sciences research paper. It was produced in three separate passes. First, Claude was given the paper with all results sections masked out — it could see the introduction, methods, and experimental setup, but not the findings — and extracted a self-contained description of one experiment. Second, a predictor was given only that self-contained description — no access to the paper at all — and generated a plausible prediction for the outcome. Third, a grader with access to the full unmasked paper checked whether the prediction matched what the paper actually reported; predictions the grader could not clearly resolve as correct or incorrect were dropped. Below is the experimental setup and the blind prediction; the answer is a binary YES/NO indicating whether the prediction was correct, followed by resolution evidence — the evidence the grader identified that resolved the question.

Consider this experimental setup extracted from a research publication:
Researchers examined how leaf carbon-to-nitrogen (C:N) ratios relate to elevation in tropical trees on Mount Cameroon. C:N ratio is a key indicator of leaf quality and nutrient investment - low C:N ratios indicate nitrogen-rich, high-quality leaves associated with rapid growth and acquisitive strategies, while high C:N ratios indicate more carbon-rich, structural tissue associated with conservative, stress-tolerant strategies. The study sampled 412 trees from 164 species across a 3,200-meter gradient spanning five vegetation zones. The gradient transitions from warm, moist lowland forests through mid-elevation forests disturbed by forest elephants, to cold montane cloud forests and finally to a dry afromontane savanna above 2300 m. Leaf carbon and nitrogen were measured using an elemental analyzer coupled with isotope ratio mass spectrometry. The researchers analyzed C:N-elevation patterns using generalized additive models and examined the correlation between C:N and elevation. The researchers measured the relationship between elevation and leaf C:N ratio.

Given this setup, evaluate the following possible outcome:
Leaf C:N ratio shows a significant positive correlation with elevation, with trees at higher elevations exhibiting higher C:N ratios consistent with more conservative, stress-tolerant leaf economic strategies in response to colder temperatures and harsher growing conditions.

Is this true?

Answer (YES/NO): YES